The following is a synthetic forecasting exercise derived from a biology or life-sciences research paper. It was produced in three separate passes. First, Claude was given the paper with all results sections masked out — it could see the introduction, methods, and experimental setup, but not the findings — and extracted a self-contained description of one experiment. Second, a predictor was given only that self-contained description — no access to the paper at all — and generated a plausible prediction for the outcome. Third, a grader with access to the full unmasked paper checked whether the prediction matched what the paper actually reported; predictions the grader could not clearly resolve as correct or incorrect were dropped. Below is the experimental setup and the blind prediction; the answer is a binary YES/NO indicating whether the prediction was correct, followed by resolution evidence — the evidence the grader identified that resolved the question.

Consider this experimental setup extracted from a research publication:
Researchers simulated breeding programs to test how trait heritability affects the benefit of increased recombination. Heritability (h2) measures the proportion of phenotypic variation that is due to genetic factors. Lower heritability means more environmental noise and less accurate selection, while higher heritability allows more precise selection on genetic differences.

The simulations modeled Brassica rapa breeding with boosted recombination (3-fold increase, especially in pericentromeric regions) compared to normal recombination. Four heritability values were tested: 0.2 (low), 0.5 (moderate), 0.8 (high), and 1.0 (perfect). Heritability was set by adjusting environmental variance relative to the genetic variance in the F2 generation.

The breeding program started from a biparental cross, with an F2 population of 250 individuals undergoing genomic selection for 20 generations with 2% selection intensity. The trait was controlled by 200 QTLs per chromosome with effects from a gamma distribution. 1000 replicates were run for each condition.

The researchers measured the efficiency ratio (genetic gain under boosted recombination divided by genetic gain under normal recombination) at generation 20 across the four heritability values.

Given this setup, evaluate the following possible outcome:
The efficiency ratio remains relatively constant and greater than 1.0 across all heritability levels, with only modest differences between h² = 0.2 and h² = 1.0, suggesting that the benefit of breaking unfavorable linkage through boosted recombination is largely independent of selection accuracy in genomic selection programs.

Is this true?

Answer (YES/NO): YES